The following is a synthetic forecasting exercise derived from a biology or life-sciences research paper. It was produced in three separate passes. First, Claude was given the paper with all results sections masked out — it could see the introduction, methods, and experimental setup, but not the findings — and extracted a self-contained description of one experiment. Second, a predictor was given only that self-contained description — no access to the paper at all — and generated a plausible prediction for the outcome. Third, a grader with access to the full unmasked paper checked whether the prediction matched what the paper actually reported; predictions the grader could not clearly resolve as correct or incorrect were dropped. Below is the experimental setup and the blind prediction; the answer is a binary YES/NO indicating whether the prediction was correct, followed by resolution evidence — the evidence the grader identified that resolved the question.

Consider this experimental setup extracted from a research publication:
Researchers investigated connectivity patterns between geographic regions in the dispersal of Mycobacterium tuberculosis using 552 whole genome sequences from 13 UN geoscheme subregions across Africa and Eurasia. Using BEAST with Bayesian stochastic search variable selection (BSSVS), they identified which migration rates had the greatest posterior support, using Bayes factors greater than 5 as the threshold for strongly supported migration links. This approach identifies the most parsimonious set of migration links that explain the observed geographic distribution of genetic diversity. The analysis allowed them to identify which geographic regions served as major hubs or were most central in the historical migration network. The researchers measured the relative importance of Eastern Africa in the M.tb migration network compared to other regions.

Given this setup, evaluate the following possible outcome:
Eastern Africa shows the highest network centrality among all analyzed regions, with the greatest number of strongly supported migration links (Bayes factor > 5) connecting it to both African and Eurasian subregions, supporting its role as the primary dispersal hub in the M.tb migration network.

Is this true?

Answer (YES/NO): NO